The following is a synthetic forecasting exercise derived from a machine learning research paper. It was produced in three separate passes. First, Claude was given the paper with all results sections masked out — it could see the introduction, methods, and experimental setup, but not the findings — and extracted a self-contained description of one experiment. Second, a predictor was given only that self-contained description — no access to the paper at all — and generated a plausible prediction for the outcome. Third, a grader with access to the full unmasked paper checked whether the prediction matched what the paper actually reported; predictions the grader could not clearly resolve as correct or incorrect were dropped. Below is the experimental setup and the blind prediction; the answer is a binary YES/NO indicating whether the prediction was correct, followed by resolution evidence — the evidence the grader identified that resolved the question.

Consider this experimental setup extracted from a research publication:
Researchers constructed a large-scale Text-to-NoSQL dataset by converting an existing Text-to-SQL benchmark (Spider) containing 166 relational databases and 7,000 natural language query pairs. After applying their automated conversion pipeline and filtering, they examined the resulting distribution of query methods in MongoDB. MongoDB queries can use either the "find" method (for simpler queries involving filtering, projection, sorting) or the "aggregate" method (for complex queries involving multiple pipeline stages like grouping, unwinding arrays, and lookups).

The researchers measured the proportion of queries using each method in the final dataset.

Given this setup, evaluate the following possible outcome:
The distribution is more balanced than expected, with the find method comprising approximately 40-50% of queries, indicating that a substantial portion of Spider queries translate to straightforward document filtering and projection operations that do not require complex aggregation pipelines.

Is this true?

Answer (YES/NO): NO